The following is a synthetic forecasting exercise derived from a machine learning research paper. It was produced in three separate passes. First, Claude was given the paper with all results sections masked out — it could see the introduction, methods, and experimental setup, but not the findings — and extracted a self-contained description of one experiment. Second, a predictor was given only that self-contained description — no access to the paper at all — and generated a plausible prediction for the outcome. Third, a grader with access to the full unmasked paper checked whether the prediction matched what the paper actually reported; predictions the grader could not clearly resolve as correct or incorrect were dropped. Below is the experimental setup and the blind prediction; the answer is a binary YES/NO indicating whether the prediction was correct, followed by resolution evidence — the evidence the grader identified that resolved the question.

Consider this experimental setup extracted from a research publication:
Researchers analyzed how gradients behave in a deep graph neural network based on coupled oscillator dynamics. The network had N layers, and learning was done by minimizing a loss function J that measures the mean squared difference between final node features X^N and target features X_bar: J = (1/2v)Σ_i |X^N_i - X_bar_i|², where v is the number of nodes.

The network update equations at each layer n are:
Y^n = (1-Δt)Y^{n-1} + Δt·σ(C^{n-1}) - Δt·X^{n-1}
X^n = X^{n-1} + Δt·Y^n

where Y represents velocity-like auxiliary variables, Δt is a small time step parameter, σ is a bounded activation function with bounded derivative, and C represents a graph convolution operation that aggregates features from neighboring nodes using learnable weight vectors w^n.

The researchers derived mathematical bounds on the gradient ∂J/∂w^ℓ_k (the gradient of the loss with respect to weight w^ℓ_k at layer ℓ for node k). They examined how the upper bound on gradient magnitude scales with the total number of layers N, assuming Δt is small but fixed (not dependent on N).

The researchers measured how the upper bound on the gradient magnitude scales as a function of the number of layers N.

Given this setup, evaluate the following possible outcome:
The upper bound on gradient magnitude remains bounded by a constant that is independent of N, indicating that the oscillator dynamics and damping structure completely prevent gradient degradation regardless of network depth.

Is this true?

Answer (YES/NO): NO